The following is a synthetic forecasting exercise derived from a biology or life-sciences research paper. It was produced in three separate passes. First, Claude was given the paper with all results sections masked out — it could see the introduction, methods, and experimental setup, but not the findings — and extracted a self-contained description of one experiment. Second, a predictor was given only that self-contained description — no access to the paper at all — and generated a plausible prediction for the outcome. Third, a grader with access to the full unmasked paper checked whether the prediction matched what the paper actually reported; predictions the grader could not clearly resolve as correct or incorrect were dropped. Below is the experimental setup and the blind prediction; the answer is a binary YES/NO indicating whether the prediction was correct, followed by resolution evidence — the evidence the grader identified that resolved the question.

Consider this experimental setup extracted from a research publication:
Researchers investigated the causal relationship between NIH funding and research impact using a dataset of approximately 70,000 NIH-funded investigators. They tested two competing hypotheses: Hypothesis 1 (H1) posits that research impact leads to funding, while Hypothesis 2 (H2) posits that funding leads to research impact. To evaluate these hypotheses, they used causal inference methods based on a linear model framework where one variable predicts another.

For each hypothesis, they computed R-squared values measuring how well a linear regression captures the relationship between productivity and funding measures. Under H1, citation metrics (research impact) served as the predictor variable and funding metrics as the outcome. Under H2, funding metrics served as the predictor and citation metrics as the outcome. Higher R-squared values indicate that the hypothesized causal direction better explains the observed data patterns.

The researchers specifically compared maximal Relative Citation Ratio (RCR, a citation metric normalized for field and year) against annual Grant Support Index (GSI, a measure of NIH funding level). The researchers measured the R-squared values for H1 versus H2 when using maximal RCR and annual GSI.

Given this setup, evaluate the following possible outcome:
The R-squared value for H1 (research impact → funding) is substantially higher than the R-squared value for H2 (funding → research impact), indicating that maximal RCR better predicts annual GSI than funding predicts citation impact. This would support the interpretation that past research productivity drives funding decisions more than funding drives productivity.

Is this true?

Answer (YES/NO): YES